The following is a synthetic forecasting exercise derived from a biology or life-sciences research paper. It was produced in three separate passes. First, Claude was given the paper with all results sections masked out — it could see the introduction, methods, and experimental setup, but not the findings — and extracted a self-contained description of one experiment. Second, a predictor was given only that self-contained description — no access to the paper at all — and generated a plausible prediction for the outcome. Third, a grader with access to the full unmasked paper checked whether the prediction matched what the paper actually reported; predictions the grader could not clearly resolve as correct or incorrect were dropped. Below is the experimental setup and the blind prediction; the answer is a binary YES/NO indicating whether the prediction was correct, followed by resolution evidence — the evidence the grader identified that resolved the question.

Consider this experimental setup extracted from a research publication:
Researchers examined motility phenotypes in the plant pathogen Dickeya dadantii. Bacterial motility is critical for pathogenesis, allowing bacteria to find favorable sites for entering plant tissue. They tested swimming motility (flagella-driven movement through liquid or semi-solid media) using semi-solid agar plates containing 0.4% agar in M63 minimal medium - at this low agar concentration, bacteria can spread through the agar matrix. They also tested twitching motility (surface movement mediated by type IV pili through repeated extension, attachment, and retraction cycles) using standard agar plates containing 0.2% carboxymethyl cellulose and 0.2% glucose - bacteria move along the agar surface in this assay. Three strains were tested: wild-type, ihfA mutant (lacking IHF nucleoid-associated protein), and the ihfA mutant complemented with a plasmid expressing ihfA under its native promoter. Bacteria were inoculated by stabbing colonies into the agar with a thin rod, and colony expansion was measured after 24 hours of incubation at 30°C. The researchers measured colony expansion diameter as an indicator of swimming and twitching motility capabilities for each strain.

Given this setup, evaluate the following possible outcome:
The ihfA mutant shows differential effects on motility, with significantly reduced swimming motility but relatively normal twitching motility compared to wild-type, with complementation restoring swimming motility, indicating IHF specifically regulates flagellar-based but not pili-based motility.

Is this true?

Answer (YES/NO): NO